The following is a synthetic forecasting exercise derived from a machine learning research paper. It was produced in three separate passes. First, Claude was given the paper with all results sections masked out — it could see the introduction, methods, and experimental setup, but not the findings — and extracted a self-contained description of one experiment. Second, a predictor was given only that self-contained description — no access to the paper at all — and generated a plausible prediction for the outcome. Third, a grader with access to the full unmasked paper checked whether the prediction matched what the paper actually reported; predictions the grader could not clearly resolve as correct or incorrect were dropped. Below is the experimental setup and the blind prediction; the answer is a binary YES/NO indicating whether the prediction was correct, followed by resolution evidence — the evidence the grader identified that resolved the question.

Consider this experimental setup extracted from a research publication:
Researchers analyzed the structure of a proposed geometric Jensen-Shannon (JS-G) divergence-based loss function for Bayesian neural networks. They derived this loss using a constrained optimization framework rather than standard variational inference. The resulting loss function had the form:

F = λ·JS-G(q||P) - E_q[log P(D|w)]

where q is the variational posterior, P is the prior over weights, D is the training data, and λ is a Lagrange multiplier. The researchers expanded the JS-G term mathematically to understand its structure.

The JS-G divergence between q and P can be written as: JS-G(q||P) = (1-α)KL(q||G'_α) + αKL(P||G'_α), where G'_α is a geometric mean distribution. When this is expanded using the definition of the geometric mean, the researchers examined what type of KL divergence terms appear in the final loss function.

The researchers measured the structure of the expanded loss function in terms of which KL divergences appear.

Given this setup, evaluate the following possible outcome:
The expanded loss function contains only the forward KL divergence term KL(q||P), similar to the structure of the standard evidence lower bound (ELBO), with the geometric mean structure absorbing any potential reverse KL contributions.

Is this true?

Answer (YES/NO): NO